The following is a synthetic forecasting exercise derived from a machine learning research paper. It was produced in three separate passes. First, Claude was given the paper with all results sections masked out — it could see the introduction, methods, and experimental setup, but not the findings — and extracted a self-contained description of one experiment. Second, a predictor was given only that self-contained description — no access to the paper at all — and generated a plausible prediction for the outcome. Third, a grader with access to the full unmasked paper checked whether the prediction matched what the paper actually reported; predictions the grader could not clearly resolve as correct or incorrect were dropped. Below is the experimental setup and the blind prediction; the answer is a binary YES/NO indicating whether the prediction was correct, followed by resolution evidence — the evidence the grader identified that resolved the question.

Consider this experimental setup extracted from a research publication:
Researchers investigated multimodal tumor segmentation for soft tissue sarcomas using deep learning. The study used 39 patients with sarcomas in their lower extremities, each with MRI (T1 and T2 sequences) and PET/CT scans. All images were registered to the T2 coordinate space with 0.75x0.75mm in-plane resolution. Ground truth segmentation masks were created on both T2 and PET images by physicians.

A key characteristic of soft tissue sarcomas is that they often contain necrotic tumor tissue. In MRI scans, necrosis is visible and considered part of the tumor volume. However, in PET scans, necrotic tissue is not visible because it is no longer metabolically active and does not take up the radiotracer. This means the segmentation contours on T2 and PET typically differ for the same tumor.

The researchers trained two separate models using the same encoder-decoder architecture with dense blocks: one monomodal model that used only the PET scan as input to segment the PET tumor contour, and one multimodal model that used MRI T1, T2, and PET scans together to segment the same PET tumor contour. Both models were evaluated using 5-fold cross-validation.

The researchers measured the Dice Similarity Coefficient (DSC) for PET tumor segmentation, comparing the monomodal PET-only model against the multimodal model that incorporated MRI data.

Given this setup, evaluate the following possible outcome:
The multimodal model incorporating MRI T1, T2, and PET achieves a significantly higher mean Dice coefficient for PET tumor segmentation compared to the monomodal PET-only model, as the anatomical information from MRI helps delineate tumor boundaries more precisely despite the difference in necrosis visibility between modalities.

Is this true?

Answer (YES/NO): NO